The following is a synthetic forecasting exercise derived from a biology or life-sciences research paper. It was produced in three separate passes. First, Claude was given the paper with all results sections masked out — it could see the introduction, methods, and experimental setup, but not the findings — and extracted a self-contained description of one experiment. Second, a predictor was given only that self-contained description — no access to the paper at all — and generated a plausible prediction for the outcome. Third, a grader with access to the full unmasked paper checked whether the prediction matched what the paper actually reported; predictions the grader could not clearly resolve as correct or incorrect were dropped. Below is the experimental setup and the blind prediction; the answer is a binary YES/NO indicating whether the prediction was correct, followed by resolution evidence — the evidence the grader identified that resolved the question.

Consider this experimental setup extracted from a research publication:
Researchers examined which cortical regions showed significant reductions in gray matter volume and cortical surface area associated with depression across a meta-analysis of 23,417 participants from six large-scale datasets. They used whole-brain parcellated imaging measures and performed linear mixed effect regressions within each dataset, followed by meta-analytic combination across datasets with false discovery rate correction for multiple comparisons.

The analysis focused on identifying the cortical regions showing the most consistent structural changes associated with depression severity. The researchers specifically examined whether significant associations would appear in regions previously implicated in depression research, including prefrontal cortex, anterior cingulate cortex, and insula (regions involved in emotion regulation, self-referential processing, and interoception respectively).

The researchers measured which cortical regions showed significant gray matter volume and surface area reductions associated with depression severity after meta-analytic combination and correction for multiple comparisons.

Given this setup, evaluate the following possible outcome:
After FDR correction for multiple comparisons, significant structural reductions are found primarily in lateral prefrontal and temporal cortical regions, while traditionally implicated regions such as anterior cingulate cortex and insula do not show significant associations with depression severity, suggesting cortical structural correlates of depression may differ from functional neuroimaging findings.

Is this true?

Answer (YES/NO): NO